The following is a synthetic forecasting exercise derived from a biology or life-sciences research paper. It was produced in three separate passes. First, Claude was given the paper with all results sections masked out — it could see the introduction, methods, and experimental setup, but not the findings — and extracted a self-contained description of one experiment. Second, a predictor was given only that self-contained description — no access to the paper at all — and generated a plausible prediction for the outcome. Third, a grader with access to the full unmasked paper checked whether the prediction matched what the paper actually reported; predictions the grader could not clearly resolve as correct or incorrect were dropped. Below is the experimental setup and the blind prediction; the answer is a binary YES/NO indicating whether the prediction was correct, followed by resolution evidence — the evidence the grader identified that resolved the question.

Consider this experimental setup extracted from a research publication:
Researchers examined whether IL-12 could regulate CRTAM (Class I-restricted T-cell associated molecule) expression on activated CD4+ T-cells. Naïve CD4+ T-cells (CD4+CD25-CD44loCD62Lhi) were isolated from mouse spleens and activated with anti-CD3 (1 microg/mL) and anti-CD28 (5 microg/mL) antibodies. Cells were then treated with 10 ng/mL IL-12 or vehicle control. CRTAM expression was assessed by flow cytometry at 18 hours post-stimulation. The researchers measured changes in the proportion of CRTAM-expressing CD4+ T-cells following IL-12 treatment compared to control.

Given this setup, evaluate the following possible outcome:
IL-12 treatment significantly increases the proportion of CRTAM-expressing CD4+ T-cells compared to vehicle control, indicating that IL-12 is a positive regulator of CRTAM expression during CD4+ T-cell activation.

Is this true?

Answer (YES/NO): NO